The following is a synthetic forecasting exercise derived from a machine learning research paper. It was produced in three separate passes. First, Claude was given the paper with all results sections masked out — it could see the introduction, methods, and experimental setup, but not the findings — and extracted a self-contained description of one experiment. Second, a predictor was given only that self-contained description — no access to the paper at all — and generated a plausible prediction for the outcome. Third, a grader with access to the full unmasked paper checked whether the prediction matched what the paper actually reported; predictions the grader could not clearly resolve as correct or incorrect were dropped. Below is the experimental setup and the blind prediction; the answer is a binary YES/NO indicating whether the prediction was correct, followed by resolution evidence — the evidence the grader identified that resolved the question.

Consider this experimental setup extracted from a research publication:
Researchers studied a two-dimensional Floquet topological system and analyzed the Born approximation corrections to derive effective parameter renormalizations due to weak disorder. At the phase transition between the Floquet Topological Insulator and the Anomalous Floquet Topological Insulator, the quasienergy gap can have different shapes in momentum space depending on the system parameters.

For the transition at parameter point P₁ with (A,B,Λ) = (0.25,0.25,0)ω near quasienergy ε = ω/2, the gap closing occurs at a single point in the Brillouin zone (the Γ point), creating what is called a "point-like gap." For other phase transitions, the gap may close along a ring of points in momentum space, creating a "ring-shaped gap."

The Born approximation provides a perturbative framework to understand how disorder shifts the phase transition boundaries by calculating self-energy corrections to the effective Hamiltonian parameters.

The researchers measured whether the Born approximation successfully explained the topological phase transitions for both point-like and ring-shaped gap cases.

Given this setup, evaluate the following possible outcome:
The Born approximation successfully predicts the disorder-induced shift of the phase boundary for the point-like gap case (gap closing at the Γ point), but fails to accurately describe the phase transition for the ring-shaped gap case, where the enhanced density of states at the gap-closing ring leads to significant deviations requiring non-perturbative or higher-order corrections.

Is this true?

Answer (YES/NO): YES